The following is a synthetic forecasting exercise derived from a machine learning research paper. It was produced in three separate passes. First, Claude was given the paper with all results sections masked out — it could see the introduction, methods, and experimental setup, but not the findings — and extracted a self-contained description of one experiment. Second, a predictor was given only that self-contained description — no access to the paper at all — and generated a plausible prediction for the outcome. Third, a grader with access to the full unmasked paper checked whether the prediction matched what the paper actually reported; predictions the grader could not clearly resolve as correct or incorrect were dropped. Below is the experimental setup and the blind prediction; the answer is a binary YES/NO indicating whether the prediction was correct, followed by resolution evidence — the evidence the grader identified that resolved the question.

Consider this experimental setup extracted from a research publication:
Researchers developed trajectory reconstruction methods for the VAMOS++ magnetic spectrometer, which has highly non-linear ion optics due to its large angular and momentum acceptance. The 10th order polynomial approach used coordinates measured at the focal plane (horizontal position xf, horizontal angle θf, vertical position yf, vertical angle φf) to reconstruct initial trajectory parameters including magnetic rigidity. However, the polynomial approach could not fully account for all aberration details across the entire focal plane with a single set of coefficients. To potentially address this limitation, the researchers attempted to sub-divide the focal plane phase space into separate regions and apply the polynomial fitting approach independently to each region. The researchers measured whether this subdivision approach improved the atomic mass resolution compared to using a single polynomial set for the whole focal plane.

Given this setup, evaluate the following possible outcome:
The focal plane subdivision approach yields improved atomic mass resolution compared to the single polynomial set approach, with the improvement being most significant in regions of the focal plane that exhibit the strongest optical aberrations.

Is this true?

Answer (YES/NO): NO